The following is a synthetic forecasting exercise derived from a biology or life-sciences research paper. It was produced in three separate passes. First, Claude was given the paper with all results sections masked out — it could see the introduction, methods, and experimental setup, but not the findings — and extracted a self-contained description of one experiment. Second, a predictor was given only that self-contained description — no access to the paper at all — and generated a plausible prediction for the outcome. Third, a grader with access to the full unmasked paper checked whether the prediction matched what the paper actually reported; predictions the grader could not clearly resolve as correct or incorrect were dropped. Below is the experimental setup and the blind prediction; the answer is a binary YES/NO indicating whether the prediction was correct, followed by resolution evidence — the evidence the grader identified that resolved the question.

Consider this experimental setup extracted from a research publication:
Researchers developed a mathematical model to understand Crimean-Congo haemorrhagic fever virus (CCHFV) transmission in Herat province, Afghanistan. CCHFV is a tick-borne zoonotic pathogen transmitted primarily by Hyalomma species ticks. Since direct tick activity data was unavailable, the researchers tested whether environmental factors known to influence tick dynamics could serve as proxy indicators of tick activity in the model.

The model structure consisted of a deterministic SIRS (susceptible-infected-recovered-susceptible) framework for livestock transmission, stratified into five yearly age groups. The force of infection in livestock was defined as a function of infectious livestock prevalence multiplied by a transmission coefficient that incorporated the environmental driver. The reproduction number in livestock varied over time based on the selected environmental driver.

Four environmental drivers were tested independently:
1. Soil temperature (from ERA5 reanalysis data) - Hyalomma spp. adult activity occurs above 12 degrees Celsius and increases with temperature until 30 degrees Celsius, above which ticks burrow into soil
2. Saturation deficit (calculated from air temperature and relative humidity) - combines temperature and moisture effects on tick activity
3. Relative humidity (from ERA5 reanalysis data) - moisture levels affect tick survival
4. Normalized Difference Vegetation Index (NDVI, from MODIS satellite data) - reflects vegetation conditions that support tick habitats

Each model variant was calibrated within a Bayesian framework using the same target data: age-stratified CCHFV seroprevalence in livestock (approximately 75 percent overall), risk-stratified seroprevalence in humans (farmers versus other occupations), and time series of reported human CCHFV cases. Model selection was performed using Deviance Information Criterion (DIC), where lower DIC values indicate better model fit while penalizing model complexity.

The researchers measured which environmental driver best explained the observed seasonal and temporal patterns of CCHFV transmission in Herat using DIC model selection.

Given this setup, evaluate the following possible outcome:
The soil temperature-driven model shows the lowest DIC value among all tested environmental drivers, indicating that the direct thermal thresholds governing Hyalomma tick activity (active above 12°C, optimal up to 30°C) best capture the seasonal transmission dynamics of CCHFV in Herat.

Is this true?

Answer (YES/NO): NO